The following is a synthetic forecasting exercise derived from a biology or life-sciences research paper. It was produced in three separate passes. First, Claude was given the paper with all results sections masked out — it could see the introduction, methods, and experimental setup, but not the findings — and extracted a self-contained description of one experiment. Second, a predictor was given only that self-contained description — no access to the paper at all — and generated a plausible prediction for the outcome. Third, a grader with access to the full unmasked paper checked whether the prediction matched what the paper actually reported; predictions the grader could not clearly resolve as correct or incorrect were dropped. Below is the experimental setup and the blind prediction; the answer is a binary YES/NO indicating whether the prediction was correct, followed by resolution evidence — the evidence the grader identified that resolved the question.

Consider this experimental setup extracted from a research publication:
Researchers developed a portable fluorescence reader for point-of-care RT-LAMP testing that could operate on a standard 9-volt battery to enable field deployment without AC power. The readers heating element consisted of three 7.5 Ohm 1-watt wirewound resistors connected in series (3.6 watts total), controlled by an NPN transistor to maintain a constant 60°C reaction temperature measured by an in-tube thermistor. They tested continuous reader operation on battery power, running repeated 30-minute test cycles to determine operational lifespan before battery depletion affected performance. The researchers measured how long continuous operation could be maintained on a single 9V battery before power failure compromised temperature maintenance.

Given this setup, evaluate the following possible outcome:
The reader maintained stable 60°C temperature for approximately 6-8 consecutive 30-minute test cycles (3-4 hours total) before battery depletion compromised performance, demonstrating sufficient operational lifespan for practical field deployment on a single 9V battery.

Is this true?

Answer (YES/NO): NO